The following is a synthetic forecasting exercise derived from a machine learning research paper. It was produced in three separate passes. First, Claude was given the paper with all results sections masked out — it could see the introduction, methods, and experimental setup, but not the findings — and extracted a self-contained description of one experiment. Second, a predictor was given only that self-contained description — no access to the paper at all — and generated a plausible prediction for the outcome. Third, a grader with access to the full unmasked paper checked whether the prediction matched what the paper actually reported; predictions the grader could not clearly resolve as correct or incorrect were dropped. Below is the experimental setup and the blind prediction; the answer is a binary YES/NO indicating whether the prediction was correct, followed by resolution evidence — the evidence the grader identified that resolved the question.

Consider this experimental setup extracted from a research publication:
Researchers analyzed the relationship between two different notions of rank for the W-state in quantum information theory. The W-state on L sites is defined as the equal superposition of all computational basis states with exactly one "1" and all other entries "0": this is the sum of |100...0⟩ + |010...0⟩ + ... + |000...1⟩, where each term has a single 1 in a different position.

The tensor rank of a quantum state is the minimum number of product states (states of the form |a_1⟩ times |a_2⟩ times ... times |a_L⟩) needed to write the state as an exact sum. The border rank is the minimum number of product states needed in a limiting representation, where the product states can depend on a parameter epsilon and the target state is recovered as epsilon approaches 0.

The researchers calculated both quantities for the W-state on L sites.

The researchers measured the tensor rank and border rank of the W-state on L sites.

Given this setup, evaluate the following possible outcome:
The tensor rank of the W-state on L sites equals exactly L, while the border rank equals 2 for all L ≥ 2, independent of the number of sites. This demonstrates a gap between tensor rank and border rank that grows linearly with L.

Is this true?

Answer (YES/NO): NO